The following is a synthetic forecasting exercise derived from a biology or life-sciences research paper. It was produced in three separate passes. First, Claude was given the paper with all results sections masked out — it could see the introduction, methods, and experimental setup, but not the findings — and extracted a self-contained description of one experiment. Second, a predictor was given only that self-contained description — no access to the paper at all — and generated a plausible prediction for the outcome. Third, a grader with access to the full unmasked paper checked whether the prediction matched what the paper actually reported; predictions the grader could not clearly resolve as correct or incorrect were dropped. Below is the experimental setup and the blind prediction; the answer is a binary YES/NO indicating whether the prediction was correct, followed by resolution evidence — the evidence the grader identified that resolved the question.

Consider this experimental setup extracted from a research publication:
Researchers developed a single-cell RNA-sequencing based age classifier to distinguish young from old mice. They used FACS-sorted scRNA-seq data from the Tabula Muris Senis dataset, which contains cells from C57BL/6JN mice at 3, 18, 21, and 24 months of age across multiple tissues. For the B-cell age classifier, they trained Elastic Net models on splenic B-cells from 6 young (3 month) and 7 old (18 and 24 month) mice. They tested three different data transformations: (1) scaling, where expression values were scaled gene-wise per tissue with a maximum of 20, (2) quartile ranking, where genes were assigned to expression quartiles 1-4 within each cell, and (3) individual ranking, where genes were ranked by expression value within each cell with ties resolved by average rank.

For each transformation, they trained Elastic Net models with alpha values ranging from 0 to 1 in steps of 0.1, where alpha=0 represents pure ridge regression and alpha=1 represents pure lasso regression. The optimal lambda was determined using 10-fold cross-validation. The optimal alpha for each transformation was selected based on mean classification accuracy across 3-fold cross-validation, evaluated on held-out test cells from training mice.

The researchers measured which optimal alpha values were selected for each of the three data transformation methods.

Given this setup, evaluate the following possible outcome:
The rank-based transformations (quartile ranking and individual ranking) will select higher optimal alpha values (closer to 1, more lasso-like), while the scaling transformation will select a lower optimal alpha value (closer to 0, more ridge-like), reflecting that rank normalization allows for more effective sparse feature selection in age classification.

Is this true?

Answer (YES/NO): NO